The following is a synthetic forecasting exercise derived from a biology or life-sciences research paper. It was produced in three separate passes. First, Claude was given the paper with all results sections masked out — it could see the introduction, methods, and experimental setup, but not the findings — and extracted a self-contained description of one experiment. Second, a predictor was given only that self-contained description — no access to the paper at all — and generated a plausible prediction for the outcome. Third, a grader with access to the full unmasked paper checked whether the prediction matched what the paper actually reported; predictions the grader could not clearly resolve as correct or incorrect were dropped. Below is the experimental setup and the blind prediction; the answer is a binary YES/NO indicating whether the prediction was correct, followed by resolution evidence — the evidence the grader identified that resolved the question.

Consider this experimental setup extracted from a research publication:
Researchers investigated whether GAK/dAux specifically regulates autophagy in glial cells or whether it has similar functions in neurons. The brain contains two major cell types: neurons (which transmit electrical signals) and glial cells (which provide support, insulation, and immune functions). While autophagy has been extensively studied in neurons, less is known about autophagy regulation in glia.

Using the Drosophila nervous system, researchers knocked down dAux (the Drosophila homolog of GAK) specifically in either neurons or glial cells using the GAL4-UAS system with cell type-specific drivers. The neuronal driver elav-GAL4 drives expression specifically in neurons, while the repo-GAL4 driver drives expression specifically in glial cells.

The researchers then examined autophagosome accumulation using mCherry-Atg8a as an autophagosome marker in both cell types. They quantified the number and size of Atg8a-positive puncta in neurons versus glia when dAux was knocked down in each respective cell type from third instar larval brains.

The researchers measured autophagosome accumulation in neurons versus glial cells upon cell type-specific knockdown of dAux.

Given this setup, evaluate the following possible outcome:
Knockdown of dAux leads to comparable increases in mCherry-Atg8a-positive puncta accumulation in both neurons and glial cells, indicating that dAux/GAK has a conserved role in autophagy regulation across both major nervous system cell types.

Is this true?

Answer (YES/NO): NO